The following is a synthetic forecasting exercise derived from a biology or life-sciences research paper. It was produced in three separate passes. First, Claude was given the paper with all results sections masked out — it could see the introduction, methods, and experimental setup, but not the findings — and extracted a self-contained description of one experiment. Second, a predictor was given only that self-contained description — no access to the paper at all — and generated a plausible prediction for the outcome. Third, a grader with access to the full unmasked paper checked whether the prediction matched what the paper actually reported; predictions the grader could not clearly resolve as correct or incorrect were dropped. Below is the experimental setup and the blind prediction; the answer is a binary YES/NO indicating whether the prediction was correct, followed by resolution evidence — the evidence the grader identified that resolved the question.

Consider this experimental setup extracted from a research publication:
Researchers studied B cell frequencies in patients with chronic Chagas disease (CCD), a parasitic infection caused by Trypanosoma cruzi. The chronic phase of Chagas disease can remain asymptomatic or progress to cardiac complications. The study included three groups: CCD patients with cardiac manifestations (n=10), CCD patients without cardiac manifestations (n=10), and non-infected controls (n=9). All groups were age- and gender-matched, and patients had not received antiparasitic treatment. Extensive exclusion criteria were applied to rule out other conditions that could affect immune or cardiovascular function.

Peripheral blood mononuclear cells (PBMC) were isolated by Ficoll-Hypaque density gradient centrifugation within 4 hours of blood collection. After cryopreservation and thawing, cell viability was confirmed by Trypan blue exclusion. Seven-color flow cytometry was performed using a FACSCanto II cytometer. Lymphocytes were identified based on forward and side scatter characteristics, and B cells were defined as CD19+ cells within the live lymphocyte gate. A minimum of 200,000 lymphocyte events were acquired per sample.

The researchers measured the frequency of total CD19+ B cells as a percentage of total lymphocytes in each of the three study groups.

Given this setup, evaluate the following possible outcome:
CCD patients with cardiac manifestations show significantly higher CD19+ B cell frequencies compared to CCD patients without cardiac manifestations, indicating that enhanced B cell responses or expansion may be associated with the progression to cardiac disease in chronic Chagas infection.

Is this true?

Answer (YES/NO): NO